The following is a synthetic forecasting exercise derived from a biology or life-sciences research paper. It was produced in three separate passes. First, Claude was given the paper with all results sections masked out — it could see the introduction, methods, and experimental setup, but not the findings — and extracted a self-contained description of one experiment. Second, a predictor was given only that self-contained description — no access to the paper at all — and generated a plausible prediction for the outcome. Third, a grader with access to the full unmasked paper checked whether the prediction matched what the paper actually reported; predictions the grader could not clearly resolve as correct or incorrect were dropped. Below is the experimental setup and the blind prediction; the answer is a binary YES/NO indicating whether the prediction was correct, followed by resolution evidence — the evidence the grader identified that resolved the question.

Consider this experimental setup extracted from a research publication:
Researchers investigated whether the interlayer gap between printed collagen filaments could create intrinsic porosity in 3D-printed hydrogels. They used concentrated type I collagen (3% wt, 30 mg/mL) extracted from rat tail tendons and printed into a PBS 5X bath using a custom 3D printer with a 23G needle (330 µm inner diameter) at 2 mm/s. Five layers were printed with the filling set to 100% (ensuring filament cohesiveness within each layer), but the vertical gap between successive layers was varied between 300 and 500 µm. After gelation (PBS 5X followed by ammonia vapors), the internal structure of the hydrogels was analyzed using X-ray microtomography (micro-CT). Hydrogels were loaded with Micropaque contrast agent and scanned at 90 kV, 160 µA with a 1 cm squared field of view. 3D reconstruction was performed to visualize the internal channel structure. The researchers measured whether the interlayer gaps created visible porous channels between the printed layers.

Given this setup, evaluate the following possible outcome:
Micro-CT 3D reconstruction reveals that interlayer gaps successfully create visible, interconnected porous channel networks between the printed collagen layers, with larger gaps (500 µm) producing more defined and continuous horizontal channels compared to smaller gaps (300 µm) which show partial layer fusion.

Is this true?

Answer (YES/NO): NO